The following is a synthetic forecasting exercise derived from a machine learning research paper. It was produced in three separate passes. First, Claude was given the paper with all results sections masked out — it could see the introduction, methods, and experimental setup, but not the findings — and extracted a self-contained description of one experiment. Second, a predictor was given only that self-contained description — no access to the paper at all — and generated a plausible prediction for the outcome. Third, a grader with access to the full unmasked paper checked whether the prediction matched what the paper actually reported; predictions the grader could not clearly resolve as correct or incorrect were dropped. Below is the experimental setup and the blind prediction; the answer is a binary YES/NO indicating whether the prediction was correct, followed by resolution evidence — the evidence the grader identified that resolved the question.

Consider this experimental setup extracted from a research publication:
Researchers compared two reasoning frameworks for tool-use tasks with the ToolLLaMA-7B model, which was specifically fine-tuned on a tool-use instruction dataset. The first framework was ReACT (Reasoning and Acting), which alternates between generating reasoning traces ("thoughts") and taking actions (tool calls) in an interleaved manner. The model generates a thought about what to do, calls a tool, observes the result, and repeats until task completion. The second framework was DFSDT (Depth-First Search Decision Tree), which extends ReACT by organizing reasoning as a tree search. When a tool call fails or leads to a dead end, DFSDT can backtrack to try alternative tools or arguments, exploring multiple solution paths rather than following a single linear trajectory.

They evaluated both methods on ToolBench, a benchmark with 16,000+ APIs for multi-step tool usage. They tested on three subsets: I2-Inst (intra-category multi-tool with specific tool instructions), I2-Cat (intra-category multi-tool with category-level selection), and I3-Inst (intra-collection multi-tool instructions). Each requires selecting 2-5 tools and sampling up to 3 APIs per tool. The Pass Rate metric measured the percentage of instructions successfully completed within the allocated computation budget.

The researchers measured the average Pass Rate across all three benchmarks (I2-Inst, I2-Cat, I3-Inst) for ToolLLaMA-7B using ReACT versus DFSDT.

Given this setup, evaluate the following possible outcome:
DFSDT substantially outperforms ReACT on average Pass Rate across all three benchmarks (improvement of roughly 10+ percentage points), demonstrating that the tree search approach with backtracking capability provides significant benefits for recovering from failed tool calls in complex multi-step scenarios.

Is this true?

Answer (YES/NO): NO